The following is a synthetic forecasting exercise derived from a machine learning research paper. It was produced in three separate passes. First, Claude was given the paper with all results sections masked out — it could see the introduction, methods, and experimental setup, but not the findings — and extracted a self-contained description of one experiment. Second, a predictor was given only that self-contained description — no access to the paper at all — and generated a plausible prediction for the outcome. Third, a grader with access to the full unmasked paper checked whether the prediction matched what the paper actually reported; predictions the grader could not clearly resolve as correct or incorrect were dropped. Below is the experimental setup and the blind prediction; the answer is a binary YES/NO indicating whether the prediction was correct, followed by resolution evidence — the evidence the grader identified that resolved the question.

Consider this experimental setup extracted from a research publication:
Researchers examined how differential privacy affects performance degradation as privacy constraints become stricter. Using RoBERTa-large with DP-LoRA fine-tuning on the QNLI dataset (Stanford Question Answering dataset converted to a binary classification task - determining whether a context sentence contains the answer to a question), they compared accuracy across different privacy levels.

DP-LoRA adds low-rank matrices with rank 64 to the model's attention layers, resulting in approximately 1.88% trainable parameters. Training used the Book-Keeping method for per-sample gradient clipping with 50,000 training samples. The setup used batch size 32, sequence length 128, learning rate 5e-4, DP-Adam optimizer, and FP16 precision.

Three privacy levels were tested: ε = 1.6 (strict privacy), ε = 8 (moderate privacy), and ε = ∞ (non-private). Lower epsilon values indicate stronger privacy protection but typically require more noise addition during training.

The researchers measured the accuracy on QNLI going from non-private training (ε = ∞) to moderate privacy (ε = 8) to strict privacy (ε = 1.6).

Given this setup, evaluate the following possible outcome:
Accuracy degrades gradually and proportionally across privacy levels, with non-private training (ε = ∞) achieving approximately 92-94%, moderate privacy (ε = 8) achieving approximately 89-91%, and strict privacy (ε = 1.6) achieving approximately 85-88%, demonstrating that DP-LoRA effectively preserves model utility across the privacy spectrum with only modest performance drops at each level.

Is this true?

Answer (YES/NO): YES